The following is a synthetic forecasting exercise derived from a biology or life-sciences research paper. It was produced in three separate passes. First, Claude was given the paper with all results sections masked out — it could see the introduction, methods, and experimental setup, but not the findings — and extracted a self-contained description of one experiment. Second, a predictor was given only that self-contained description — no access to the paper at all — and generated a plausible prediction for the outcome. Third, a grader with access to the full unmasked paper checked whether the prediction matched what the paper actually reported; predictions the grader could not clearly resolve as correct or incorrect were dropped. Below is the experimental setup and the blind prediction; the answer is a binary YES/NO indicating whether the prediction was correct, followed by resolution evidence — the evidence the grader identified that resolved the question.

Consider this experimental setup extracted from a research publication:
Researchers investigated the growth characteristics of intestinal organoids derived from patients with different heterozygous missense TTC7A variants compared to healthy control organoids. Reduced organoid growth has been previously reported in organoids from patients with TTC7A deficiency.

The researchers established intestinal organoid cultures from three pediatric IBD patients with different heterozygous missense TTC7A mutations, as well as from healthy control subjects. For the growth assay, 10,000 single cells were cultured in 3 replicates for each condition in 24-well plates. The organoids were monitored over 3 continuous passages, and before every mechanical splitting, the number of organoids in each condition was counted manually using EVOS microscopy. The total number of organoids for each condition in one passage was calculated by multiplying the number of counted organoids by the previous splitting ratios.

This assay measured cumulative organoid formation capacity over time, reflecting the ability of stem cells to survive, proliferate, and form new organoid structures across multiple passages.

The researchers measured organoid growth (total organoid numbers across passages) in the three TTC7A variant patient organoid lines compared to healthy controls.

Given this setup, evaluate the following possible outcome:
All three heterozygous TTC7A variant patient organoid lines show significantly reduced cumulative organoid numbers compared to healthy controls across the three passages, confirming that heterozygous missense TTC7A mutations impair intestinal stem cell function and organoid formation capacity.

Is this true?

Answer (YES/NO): NO